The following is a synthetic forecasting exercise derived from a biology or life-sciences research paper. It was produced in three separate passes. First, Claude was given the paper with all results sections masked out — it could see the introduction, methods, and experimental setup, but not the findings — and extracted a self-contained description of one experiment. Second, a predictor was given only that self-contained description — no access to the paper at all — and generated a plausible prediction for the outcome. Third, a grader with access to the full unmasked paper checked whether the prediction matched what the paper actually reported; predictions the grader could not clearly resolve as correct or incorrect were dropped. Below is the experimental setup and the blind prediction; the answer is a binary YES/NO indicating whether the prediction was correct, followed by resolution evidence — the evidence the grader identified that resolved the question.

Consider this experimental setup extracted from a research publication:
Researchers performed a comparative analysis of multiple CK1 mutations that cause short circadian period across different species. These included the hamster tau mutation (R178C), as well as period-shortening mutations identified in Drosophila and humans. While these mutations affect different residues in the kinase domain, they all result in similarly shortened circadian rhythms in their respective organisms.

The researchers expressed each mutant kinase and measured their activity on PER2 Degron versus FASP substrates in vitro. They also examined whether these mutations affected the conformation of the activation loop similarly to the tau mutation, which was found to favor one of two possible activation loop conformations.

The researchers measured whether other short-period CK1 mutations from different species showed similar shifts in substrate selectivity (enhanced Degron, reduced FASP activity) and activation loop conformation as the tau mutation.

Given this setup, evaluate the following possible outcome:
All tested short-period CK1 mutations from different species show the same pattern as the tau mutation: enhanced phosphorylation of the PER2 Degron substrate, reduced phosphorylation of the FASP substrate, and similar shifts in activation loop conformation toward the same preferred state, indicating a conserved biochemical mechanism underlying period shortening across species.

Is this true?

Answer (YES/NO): NO